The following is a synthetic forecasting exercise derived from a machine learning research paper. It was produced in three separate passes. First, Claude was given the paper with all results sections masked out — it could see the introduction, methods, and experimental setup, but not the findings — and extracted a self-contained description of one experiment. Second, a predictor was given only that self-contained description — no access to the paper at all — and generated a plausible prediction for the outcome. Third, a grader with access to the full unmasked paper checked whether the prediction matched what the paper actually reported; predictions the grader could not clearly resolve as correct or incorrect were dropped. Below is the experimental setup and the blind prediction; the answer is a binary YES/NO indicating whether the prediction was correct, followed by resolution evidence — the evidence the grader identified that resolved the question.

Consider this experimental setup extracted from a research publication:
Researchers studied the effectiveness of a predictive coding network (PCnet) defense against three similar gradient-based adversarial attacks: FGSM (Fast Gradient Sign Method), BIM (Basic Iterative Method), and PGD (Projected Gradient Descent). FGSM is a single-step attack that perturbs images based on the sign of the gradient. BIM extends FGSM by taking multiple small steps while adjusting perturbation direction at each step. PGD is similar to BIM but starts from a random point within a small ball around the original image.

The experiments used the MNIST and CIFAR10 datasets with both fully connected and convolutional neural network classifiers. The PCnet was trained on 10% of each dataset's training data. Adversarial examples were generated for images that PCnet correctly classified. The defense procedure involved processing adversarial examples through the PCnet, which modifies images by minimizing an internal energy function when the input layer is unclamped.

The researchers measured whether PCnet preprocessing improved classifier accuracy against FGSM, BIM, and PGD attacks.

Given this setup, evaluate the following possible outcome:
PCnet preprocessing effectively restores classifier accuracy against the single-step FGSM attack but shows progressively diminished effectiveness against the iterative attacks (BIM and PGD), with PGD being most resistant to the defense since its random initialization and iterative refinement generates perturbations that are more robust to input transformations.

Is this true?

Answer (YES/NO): NO